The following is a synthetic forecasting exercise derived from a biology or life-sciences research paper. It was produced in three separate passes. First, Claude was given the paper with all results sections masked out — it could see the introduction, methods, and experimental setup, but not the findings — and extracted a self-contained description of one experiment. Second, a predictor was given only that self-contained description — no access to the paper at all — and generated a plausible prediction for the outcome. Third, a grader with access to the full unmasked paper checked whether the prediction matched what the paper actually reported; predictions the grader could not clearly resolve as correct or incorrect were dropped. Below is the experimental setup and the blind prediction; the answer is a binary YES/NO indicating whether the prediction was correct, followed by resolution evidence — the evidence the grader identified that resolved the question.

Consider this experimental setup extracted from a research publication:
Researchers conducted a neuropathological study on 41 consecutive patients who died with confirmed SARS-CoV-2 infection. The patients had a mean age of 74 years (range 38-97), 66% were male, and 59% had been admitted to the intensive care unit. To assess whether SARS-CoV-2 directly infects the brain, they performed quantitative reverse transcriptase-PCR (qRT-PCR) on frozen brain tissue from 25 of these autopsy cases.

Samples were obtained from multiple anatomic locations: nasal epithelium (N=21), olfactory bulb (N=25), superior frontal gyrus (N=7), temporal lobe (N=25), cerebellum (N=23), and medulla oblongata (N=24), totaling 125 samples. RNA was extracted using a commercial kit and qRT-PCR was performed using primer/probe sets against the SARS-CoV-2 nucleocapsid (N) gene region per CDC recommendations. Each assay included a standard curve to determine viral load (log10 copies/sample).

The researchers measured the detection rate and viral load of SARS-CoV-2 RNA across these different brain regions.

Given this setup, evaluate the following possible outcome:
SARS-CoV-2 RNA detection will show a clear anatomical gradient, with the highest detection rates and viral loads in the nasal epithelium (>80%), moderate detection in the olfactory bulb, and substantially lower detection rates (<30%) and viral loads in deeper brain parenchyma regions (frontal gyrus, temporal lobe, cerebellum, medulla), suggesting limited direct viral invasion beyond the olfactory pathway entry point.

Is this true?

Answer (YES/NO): NO